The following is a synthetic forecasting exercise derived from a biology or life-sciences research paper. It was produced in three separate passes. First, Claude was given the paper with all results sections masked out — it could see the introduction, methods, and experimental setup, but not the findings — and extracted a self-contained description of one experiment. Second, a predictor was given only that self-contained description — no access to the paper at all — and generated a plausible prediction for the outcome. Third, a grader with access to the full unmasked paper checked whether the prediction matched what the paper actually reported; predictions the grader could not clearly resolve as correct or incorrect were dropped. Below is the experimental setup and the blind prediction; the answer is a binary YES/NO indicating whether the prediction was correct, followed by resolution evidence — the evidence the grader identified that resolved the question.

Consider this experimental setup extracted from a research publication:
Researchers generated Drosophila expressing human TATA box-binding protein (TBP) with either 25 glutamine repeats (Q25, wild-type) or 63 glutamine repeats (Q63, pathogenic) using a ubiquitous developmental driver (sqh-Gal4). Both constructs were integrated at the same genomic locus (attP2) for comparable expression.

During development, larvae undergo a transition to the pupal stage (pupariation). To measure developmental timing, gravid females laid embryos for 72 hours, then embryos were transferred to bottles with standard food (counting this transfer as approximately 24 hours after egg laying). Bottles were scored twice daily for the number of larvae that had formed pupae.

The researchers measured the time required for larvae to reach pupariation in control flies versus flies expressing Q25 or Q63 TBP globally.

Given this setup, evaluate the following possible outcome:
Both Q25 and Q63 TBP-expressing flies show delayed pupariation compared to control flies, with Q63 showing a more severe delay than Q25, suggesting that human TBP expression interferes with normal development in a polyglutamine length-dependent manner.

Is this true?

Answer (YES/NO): NO